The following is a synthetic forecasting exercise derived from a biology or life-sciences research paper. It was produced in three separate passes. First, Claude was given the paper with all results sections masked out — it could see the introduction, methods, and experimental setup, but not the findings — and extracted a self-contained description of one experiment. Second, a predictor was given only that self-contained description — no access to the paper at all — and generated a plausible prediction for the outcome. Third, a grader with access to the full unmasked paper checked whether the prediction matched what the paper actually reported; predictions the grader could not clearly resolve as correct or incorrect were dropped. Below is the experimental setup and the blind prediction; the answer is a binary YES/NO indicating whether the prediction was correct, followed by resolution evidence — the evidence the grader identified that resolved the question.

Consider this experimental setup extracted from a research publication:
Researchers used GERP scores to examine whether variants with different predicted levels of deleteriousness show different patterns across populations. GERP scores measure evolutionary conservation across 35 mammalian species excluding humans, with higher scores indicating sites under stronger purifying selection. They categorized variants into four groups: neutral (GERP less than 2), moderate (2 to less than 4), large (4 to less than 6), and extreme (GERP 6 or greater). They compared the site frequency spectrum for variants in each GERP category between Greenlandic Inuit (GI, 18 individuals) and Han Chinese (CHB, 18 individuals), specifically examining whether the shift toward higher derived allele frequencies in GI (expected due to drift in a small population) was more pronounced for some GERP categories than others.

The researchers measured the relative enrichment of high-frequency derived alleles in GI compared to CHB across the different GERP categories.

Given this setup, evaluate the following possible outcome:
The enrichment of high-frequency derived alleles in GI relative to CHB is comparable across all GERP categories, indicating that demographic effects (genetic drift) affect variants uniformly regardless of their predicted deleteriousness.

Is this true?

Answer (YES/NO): NO